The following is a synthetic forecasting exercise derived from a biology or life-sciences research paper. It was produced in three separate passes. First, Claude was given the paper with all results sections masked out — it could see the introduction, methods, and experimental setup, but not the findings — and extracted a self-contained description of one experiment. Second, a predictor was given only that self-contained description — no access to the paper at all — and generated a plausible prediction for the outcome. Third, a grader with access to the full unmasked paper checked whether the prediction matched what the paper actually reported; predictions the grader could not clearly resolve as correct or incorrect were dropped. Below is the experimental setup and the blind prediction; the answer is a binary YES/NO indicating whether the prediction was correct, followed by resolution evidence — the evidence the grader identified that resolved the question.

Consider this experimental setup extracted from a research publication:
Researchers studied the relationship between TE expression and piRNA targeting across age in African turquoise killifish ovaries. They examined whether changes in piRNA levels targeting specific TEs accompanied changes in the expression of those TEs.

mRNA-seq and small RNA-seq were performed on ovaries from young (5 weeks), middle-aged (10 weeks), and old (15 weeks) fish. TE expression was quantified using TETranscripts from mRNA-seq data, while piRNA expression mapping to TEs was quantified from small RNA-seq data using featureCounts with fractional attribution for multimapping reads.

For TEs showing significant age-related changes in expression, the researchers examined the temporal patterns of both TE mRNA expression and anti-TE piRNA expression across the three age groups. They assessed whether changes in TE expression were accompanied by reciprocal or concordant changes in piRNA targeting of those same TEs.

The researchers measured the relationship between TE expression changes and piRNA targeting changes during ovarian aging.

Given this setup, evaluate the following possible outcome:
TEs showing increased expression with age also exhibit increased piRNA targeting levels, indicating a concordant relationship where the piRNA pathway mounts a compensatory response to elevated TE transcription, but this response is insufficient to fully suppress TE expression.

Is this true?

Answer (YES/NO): NO